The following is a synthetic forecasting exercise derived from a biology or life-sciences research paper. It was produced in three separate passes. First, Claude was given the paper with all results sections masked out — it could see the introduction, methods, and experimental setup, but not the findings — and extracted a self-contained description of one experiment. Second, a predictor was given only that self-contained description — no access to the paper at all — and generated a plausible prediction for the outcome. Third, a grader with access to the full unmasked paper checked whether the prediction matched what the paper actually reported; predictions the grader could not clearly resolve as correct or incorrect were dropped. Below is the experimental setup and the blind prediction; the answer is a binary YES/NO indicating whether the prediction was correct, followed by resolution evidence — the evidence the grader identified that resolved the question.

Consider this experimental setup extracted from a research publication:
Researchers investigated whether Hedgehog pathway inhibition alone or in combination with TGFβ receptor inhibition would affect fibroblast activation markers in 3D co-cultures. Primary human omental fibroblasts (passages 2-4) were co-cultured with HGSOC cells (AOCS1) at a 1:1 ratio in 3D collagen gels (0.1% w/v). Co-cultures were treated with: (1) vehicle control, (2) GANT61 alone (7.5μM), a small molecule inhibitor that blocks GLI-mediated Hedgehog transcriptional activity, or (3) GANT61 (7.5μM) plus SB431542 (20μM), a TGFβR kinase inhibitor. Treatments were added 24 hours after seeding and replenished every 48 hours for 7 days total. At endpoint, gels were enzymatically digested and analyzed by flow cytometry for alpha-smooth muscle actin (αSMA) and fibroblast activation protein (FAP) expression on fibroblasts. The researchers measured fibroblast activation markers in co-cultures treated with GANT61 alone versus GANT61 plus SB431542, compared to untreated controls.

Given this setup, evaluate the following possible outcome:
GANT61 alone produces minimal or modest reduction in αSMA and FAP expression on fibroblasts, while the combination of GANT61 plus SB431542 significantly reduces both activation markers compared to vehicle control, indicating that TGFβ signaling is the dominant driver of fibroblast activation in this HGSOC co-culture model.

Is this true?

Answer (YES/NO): NO